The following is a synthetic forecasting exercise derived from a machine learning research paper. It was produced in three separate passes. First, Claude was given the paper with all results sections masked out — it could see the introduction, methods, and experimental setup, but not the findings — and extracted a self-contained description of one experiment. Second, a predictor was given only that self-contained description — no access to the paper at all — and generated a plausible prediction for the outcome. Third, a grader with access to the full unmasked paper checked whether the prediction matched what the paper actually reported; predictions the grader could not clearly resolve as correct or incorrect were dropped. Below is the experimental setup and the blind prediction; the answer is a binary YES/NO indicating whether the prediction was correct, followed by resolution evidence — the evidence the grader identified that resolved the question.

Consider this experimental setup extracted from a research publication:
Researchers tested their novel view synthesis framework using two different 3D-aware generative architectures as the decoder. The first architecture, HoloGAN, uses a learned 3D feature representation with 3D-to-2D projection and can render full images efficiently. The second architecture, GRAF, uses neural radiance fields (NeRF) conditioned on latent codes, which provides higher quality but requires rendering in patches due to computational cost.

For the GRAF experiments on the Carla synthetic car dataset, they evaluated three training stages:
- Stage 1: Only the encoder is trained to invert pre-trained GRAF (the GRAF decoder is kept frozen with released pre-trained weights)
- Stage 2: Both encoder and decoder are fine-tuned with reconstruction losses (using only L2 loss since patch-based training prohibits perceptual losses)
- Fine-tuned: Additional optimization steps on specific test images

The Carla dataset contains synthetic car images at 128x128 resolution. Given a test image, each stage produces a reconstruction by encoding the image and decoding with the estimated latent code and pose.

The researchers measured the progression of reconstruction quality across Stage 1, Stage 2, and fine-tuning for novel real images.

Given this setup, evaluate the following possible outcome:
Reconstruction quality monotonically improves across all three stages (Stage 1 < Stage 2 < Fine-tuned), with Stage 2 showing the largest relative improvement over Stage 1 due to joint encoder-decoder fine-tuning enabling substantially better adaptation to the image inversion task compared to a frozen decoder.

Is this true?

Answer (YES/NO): YES